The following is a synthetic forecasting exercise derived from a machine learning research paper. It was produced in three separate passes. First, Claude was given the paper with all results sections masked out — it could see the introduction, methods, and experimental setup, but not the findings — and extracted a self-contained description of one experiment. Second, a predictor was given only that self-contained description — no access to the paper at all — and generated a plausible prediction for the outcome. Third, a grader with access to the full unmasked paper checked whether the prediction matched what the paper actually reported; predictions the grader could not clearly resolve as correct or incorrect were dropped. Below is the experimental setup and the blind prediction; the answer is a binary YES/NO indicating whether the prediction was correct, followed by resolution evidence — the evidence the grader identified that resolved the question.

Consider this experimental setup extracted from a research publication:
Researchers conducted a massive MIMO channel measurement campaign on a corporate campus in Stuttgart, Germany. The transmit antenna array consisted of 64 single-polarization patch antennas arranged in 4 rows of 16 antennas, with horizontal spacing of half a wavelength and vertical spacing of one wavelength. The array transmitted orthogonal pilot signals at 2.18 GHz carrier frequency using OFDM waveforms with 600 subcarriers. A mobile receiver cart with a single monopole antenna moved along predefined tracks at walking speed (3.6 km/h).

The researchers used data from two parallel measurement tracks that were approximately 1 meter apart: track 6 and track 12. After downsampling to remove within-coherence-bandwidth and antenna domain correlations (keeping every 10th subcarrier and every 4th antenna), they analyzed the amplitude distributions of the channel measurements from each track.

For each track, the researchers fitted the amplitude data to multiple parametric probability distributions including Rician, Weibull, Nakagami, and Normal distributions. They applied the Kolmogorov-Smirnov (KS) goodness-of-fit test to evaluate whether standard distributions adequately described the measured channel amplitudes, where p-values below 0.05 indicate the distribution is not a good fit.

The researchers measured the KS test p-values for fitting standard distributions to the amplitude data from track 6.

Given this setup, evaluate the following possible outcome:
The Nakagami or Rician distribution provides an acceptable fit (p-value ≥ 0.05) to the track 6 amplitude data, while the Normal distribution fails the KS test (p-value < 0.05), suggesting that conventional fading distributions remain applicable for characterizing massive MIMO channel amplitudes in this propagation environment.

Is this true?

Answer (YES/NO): NO